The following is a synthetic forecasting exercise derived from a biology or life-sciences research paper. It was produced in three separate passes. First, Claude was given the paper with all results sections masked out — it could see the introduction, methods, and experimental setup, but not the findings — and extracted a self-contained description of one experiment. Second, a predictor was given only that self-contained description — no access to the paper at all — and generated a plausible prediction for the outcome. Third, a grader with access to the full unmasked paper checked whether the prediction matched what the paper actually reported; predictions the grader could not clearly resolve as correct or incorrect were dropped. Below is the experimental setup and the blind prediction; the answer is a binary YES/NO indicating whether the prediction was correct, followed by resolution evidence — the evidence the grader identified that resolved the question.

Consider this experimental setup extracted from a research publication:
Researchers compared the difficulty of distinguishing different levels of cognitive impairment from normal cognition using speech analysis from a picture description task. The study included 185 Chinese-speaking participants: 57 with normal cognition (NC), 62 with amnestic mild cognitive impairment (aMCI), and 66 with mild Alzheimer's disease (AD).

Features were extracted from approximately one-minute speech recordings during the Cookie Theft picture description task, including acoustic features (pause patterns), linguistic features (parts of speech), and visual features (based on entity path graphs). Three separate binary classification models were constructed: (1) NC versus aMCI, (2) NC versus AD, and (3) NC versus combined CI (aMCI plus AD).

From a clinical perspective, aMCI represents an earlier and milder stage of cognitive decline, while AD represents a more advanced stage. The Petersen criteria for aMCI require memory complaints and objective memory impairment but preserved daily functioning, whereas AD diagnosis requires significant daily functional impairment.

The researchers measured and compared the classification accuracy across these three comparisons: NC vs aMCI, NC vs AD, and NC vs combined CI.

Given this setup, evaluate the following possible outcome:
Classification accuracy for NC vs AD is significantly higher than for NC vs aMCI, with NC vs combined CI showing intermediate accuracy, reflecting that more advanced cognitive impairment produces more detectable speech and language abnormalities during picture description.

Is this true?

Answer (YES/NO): NO